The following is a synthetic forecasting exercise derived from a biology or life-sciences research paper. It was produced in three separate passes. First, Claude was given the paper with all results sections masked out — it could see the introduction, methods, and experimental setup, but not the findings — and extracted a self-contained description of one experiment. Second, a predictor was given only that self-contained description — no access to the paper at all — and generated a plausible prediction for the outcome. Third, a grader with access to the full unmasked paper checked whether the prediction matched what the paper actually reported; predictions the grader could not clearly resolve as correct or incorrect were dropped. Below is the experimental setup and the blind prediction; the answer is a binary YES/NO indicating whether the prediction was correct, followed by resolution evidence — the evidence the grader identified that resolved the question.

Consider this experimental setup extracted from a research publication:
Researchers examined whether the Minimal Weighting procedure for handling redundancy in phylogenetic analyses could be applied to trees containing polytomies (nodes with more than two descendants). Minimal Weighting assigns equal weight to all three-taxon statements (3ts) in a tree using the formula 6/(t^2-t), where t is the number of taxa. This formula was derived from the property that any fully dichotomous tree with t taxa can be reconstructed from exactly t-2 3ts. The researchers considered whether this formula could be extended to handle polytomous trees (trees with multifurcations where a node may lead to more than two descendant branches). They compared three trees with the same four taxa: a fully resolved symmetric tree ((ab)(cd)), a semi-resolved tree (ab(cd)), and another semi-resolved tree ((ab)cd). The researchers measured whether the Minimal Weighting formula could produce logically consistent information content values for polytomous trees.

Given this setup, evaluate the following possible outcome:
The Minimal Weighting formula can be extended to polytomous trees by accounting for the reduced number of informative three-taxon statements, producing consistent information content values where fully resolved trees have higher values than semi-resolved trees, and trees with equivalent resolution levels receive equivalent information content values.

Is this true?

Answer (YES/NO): NO